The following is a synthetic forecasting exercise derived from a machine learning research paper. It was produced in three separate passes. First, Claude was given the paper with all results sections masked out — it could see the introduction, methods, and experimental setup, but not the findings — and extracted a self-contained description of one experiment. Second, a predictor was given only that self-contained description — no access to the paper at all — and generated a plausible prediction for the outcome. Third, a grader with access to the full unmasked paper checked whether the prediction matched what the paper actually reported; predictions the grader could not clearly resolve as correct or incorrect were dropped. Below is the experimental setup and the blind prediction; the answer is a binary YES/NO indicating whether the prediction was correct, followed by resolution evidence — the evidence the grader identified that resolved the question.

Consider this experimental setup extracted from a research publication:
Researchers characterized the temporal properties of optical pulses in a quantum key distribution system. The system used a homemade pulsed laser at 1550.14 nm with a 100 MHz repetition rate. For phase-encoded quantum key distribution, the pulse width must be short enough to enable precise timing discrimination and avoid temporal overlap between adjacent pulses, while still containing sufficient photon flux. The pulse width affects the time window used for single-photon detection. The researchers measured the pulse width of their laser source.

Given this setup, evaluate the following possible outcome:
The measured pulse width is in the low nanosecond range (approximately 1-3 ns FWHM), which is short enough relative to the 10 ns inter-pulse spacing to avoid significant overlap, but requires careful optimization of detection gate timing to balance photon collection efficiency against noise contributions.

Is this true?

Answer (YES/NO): NO